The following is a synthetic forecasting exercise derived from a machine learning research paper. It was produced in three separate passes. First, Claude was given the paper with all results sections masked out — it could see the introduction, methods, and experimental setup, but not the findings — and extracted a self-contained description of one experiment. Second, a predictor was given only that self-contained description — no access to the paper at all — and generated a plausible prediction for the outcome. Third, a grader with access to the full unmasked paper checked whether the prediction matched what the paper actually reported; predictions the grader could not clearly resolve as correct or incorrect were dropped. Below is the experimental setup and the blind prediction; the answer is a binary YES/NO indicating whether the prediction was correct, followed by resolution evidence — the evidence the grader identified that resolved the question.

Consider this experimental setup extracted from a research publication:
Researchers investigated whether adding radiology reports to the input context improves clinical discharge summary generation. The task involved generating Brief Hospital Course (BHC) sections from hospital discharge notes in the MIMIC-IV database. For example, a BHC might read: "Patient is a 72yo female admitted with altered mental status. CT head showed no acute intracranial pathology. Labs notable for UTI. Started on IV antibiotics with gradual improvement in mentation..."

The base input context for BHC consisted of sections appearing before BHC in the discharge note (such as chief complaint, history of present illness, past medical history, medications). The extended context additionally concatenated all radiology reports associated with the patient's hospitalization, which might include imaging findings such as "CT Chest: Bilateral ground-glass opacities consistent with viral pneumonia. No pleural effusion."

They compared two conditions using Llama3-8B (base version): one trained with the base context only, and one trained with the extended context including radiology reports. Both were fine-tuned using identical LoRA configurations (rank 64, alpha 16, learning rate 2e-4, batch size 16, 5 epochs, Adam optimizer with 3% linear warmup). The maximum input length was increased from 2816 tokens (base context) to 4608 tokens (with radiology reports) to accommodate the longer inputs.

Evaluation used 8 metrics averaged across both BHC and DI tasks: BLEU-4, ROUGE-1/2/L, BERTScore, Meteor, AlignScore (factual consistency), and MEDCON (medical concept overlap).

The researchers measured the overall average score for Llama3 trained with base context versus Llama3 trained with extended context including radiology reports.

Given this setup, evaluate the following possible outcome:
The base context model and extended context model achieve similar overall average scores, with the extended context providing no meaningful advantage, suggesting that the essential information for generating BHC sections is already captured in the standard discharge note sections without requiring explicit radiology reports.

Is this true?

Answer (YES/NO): NO